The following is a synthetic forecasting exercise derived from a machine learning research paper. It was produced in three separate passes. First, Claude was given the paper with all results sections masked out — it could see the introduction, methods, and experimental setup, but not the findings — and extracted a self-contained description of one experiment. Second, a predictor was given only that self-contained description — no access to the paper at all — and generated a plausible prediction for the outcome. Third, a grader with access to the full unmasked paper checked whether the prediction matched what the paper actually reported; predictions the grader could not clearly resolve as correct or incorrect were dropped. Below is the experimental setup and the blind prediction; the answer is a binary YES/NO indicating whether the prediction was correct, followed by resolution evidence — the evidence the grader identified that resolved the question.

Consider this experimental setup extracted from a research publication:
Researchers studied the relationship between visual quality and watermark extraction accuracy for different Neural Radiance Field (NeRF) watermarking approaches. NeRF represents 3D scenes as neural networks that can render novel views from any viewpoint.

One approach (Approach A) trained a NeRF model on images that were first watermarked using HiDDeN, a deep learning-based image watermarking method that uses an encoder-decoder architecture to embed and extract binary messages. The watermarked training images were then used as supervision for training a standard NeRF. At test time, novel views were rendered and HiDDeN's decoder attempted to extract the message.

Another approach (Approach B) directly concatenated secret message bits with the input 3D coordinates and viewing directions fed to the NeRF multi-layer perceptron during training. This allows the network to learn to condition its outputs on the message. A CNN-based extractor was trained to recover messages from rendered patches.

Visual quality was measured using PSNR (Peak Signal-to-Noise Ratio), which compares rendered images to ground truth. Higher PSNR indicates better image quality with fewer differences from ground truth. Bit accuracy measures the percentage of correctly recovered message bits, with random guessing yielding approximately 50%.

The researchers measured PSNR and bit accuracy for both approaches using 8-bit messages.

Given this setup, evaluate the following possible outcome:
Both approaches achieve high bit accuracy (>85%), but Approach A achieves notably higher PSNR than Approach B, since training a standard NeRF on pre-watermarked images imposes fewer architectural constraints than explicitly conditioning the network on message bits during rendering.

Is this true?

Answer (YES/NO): NO